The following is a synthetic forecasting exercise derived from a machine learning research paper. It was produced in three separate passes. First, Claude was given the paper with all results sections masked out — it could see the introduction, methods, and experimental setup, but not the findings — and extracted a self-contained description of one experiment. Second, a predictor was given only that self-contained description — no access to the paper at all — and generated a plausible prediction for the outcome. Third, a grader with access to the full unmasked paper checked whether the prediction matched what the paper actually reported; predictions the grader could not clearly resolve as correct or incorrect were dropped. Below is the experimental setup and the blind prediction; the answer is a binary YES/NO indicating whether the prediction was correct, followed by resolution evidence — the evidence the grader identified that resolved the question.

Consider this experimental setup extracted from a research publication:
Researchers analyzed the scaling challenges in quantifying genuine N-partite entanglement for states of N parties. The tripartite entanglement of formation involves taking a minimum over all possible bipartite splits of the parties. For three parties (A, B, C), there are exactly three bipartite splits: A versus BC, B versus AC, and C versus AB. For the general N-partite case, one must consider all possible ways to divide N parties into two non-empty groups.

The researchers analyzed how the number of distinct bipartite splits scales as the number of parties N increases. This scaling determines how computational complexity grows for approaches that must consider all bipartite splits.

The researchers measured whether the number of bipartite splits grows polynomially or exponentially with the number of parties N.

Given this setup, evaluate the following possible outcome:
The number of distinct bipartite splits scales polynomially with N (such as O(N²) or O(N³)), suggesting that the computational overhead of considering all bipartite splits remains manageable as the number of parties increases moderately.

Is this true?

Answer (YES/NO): NO